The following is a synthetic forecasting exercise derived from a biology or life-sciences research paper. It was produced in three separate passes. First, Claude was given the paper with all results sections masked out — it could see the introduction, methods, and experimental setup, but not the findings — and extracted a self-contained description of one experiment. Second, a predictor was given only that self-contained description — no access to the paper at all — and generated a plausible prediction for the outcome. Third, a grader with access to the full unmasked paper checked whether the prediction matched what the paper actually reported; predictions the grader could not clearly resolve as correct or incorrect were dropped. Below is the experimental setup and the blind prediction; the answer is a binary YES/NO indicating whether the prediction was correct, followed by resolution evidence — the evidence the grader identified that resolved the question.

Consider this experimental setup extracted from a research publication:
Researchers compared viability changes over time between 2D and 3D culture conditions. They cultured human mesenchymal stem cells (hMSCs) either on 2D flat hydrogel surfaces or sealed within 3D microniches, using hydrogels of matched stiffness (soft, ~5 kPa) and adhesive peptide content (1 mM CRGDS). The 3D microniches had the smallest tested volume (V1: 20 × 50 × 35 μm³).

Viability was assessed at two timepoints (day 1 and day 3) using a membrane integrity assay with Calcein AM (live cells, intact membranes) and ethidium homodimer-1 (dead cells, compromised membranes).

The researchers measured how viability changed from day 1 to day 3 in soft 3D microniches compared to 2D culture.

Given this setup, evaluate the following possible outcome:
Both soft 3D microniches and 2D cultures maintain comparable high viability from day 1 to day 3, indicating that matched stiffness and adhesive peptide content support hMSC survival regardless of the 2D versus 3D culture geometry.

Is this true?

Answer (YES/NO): NO